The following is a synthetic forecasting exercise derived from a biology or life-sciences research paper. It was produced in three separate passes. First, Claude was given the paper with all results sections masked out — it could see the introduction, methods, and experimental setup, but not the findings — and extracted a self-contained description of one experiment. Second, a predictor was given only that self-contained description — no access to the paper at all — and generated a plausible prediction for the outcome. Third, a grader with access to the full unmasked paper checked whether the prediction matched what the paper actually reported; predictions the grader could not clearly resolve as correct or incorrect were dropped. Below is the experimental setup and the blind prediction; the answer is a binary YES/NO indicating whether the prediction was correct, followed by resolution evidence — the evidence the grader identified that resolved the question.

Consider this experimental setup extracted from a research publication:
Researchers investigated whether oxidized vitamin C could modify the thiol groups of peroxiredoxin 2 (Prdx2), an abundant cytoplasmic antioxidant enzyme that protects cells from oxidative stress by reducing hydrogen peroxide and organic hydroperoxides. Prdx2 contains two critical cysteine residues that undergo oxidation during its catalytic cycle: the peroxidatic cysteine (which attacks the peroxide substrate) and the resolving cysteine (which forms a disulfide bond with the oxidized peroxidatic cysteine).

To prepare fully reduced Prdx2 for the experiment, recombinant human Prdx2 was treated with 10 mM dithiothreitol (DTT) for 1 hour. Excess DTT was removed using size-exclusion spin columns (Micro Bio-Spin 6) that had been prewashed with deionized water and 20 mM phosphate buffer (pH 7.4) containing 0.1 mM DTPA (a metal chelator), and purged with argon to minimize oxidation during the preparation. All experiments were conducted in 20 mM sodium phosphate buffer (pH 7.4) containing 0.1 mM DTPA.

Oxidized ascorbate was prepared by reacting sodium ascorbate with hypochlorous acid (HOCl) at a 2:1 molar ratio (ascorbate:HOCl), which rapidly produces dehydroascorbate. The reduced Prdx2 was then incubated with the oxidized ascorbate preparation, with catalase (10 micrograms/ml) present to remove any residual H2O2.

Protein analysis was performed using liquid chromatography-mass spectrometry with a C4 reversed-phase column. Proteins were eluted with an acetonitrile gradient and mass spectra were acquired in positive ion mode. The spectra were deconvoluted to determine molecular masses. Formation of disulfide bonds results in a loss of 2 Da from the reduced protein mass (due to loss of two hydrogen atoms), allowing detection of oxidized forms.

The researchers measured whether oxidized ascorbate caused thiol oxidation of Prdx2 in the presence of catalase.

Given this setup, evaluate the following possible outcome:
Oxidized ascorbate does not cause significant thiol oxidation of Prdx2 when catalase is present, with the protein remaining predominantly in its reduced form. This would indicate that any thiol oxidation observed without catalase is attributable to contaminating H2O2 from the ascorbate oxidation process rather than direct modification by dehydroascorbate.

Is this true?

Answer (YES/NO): NO